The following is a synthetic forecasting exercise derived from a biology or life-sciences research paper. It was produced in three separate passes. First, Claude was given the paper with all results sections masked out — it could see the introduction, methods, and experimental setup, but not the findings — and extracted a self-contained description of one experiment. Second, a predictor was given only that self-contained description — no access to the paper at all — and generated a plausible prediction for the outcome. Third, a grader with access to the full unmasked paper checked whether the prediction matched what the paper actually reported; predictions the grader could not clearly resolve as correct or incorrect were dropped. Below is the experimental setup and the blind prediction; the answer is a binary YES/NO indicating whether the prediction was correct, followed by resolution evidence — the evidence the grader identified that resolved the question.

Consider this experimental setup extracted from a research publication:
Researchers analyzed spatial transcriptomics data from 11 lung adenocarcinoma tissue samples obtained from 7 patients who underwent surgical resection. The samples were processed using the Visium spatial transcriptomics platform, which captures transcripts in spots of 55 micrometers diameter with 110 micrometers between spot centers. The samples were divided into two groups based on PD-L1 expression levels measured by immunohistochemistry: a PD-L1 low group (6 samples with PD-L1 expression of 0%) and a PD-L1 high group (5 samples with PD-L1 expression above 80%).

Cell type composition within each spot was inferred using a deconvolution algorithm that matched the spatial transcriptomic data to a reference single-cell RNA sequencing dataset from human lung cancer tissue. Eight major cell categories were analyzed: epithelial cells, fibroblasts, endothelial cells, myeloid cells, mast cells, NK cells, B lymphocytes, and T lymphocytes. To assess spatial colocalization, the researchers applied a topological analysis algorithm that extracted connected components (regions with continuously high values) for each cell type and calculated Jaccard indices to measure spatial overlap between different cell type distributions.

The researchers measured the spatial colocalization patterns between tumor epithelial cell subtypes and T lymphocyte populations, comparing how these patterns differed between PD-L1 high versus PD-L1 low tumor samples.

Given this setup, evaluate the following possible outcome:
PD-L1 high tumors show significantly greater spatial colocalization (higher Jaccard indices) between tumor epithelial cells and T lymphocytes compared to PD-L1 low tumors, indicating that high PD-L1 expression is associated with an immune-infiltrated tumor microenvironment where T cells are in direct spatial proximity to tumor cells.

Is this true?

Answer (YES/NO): YES